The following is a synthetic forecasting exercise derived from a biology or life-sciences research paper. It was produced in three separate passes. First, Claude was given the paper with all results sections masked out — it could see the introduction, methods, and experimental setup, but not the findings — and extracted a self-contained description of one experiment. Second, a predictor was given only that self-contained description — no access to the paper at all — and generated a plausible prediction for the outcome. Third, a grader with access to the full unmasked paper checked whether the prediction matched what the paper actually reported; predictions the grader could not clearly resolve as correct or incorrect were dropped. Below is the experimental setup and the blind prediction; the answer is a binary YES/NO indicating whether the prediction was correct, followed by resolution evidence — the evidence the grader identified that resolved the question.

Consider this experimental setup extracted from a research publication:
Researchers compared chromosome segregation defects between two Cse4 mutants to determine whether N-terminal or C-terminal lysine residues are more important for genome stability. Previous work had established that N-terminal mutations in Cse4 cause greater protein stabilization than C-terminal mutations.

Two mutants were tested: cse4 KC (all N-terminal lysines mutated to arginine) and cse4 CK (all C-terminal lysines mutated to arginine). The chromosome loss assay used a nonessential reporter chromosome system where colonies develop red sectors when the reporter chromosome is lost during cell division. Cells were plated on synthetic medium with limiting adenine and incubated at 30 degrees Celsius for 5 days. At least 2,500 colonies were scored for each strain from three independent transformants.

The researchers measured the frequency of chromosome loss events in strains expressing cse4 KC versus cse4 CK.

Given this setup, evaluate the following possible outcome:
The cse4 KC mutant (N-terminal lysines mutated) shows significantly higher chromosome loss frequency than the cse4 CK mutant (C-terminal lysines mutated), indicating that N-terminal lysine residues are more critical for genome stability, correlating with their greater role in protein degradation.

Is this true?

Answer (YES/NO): YES